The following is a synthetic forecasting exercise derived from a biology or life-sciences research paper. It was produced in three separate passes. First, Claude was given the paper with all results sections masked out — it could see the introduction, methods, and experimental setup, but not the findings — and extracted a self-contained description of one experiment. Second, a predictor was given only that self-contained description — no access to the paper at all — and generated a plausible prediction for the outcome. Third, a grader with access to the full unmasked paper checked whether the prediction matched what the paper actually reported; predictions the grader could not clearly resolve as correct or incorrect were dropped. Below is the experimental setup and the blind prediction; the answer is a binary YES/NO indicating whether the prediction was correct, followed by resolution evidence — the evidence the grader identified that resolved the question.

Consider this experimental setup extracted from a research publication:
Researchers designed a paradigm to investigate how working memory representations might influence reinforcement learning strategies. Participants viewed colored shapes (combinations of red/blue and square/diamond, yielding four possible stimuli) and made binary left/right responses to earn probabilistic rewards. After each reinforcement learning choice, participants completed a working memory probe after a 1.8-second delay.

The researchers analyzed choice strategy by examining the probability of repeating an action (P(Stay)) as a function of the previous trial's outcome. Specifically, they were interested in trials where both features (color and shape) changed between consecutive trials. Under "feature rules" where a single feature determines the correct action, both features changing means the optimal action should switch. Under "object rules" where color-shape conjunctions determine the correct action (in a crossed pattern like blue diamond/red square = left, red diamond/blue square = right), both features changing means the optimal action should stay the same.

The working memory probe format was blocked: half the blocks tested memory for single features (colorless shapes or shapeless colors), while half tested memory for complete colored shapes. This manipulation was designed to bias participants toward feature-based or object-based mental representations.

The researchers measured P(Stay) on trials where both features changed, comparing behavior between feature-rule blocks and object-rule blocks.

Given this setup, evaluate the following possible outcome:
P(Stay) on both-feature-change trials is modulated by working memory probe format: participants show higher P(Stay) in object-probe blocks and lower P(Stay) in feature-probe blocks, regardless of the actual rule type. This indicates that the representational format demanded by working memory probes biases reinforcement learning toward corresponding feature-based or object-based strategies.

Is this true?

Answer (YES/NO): NO